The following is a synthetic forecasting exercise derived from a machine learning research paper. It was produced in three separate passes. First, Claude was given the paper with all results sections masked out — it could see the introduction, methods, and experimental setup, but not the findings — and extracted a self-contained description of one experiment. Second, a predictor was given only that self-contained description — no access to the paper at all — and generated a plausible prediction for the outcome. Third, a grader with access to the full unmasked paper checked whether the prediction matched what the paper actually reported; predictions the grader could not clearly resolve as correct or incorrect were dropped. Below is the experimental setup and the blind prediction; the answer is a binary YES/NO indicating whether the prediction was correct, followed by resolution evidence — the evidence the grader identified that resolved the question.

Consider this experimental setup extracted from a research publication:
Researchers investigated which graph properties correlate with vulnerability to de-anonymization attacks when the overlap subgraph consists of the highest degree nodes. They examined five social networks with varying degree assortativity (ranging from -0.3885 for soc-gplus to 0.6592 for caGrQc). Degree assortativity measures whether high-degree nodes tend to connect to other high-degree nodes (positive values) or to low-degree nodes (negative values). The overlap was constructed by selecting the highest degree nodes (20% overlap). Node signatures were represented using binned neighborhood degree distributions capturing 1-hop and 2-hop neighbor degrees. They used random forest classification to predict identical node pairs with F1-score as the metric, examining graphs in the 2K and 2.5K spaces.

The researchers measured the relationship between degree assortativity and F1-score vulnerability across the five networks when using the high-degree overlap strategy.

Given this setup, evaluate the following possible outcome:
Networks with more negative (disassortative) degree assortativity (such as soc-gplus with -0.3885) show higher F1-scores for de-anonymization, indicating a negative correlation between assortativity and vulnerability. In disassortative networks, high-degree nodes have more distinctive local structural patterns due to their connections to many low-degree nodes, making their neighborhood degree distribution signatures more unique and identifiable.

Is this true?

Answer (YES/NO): YES